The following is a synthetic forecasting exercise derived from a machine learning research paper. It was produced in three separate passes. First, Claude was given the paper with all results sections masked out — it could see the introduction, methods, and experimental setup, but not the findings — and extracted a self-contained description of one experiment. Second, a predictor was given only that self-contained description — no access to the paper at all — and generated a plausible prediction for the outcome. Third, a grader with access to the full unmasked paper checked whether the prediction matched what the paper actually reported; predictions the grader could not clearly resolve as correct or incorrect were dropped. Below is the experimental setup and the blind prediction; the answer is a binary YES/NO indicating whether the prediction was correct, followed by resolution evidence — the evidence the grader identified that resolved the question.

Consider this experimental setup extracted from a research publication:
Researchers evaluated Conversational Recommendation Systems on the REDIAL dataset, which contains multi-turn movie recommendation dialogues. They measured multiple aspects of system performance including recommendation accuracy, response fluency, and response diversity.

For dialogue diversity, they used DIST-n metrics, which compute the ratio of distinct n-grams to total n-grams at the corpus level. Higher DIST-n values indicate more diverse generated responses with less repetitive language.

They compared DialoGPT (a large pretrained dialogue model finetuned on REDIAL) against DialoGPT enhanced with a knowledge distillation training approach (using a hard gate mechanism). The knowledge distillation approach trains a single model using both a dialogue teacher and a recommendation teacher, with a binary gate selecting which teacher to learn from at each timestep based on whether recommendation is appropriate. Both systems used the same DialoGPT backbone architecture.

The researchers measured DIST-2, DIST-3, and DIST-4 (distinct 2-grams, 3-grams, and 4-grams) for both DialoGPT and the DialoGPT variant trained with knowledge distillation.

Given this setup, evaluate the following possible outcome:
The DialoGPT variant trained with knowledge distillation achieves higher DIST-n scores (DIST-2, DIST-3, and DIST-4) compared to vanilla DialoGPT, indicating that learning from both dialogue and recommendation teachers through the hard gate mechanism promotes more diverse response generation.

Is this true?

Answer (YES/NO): NO